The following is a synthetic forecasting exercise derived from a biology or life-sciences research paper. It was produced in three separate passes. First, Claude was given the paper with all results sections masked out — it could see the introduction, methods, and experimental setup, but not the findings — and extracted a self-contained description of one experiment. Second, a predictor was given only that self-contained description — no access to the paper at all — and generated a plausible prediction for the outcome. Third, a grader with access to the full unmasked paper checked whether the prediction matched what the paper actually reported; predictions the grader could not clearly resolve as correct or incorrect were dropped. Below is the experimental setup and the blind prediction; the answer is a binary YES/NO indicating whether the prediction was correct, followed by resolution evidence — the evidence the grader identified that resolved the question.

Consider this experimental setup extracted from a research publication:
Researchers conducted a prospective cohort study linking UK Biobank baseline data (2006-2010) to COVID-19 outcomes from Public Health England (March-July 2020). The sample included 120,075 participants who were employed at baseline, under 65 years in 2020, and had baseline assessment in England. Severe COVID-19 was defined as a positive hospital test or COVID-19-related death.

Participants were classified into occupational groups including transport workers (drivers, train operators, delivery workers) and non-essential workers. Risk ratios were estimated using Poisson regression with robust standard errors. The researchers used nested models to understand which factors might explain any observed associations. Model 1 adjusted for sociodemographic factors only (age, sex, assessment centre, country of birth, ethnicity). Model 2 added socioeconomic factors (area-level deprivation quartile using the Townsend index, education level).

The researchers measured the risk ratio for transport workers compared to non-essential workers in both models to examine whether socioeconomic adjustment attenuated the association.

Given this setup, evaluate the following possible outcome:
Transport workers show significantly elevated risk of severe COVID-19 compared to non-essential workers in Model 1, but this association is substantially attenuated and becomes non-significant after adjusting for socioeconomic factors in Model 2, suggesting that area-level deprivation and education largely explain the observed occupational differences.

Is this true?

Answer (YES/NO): YES